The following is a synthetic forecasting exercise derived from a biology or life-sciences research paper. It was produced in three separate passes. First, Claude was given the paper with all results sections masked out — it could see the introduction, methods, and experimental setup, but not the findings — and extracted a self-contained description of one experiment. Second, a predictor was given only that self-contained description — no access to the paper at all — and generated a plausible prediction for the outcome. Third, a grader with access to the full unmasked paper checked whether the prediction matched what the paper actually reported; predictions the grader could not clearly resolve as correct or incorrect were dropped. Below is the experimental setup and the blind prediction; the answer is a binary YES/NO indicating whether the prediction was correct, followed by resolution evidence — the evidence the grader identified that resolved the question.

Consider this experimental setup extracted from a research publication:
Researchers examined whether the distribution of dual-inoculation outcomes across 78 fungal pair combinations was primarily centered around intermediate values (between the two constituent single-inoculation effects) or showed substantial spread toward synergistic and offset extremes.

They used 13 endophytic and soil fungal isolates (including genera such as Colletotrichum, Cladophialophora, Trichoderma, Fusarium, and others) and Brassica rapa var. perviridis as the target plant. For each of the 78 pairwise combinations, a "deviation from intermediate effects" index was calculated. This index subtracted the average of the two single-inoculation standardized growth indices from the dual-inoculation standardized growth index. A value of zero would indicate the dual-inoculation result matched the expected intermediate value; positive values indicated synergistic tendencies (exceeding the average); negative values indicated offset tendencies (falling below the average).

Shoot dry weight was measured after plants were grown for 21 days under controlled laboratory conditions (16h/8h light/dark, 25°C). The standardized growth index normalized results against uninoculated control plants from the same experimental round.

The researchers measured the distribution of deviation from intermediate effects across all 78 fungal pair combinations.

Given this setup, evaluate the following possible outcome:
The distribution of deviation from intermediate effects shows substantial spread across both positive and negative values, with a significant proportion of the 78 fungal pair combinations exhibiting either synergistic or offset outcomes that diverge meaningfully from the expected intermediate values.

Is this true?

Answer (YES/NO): YES